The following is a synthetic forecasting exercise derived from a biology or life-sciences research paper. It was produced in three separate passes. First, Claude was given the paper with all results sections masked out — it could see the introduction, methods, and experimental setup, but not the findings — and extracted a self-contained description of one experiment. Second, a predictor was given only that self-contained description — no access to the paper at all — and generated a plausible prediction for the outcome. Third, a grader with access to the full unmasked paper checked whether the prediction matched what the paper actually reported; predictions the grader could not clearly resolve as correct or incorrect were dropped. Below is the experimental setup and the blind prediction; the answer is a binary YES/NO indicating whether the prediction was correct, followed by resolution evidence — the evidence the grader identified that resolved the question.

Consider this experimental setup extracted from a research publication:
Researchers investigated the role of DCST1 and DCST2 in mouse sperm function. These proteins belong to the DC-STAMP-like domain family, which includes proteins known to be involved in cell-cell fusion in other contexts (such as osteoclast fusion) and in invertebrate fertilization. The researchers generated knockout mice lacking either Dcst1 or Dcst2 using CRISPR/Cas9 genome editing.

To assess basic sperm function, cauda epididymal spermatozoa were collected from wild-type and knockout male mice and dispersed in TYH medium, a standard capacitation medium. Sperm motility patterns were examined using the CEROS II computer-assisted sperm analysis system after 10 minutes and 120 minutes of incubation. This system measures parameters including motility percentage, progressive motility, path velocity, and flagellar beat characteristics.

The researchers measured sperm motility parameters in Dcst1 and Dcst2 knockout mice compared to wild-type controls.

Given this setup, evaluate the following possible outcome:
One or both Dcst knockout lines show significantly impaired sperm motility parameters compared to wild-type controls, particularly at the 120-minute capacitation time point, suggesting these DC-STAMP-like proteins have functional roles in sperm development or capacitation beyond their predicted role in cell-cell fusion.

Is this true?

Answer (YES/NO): NO